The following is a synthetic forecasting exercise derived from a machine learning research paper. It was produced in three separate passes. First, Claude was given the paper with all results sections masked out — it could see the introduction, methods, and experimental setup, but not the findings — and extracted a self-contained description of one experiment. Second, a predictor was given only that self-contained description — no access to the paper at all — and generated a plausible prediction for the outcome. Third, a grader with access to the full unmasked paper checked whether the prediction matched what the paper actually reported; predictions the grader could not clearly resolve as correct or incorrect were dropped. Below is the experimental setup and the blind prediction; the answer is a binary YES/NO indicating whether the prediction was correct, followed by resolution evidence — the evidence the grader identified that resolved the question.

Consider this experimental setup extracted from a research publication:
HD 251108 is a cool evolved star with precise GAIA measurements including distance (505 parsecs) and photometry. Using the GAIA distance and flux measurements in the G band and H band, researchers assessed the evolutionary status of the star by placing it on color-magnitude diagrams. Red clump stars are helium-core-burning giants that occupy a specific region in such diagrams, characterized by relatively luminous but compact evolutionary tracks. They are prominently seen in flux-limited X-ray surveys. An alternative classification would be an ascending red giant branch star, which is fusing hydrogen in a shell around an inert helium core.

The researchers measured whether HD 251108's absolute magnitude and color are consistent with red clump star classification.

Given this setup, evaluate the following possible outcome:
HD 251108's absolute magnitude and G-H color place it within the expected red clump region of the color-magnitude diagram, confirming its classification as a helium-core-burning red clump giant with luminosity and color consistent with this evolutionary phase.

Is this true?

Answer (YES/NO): YES